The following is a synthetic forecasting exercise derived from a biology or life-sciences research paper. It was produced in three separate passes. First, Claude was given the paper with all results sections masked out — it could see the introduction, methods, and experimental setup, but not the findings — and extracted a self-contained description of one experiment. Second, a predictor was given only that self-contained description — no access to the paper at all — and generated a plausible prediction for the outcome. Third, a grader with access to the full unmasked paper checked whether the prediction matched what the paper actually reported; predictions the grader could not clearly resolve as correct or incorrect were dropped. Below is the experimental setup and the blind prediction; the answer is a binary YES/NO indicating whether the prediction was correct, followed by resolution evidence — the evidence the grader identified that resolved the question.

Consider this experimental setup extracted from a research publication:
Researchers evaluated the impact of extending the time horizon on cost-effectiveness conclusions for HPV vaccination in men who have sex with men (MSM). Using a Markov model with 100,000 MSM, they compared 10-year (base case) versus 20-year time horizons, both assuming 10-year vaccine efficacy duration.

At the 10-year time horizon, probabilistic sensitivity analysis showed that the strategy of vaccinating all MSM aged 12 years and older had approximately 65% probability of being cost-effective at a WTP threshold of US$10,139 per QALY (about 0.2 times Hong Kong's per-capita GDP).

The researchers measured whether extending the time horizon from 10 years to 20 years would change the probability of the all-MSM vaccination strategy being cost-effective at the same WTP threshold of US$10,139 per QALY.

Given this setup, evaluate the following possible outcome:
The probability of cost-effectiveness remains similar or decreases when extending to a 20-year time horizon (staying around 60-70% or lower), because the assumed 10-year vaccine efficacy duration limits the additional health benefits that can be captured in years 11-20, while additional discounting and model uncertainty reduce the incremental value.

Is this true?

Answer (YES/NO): NO